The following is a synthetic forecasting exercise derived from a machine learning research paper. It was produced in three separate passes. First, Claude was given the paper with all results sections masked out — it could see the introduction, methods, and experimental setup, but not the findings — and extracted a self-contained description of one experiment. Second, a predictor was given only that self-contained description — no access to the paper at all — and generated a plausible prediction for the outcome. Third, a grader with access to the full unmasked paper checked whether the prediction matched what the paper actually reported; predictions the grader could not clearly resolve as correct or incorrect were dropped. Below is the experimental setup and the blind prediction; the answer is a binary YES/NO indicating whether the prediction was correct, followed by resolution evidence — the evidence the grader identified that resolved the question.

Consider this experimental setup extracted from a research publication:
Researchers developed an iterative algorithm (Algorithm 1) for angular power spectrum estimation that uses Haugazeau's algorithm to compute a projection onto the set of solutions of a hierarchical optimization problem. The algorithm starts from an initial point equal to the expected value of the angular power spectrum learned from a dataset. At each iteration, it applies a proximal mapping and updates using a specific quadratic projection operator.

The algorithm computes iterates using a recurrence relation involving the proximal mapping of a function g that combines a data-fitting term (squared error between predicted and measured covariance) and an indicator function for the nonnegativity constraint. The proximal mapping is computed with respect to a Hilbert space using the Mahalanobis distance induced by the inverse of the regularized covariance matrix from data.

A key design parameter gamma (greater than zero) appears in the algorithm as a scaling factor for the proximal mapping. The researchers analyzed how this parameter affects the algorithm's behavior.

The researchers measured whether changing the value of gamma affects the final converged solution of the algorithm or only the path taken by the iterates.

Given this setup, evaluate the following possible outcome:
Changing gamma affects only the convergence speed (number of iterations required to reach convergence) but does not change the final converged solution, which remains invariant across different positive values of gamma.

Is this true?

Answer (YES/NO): YES